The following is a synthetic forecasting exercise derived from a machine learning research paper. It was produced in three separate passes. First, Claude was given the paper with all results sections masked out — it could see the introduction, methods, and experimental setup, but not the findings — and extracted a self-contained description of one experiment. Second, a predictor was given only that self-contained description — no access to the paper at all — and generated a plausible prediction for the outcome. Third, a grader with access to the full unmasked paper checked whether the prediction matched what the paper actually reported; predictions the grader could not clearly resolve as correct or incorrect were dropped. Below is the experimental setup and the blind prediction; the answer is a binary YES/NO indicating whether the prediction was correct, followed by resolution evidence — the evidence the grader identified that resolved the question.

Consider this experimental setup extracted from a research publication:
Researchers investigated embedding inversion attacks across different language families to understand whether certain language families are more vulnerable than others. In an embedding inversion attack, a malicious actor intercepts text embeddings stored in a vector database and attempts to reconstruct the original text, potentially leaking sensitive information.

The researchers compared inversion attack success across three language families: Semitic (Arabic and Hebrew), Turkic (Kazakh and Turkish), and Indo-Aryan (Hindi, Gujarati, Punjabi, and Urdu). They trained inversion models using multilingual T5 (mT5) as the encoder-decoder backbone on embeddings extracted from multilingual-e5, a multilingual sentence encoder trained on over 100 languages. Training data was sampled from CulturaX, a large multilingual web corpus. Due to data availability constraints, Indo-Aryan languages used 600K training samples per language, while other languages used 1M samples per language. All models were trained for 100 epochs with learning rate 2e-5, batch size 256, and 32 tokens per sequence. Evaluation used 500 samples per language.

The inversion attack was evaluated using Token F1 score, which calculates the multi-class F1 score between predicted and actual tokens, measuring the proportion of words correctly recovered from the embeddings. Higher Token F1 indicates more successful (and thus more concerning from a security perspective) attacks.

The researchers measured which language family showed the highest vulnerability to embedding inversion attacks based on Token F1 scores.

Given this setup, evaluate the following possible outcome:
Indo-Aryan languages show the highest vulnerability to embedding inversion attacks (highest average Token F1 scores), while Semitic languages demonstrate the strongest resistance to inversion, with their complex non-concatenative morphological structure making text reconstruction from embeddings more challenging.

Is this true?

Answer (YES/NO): NO